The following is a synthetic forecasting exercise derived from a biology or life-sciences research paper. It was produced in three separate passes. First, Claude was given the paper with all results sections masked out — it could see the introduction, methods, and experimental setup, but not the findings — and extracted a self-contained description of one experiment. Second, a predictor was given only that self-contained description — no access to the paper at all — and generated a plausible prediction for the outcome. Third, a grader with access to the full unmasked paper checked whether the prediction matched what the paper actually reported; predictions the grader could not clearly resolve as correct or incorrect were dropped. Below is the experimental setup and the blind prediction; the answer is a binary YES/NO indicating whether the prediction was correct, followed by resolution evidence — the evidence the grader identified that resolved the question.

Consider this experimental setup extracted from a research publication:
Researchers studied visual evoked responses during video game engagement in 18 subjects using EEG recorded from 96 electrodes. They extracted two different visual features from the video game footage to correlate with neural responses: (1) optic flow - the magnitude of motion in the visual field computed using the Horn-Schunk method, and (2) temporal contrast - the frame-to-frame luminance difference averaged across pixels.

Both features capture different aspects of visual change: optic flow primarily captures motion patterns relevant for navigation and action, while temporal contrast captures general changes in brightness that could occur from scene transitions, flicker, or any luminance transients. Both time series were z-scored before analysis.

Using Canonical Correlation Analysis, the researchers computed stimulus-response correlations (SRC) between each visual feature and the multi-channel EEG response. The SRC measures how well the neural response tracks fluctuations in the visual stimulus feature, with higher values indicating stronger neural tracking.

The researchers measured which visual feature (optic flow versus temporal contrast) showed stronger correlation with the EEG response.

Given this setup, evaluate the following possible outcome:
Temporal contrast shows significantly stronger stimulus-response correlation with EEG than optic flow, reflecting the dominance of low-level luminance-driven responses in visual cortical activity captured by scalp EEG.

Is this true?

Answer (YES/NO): NO